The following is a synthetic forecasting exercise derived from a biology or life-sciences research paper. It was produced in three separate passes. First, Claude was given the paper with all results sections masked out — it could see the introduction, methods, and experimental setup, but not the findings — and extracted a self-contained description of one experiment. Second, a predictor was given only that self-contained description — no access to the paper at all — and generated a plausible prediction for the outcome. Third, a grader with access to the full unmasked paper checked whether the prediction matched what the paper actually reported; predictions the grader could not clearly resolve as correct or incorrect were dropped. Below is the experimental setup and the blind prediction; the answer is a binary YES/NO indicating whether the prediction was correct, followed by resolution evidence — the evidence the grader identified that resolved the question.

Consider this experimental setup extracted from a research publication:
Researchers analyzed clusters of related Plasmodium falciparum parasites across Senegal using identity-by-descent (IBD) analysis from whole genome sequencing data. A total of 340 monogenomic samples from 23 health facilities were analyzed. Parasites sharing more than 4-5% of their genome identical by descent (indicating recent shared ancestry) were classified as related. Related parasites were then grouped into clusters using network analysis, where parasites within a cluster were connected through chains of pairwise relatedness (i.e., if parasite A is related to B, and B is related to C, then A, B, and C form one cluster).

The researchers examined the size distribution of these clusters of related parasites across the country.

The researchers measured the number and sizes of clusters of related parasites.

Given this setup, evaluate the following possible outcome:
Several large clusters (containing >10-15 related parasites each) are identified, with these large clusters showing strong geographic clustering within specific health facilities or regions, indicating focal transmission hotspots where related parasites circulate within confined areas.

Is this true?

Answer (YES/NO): NO